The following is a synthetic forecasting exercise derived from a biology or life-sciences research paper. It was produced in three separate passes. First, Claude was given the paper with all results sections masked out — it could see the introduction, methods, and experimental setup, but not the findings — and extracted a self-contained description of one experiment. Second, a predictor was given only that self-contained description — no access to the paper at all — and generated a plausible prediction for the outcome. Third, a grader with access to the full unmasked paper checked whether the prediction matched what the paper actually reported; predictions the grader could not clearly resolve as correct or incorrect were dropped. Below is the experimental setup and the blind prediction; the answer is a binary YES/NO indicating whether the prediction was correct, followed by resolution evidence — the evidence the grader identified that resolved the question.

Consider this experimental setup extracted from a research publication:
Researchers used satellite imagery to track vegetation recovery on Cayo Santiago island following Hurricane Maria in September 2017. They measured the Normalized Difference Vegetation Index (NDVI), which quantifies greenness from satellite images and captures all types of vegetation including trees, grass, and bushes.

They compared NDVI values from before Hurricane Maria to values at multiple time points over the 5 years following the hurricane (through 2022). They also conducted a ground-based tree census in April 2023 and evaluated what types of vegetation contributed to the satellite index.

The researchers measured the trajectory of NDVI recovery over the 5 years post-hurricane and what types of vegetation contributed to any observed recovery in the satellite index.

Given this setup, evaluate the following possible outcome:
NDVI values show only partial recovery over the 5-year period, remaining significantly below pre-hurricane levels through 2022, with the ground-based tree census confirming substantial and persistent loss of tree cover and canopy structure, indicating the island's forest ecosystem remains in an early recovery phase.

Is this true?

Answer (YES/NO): YES